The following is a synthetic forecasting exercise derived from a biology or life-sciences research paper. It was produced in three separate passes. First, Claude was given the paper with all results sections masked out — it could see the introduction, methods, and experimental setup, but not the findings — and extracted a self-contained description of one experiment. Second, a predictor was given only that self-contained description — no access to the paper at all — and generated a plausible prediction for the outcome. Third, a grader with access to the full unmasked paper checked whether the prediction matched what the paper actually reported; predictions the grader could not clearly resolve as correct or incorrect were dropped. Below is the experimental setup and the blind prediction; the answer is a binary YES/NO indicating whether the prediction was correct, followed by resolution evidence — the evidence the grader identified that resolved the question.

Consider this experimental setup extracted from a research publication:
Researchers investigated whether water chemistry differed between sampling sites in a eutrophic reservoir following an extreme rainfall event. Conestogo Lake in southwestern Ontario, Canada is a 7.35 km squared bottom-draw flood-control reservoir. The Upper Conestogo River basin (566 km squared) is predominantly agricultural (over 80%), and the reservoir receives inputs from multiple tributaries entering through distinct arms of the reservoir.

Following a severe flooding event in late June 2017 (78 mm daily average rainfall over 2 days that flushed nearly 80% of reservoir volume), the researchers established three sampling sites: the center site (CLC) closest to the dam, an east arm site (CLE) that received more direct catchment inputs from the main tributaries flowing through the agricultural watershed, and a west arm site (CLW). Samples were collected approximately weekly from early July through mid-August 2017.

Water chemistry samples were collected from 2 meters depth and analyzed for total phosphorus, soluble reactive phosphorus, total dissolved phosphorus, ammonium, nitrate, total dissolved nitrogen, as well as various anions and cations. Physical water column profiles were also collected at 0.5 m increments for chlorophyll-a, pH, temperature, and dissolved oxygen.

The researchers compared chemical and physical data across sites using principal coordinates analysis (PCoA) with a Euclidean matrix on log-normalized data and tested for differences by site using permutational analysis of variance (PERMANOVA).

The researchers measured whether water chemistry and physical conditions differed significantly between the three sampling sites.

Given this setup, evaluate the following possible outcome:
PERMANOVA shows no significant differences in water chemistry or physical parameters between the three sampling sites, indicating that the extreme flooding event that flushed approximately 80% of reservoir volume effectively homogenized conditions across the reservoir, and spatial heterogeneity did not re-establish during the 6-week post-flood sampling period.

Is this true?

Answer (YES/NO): NO